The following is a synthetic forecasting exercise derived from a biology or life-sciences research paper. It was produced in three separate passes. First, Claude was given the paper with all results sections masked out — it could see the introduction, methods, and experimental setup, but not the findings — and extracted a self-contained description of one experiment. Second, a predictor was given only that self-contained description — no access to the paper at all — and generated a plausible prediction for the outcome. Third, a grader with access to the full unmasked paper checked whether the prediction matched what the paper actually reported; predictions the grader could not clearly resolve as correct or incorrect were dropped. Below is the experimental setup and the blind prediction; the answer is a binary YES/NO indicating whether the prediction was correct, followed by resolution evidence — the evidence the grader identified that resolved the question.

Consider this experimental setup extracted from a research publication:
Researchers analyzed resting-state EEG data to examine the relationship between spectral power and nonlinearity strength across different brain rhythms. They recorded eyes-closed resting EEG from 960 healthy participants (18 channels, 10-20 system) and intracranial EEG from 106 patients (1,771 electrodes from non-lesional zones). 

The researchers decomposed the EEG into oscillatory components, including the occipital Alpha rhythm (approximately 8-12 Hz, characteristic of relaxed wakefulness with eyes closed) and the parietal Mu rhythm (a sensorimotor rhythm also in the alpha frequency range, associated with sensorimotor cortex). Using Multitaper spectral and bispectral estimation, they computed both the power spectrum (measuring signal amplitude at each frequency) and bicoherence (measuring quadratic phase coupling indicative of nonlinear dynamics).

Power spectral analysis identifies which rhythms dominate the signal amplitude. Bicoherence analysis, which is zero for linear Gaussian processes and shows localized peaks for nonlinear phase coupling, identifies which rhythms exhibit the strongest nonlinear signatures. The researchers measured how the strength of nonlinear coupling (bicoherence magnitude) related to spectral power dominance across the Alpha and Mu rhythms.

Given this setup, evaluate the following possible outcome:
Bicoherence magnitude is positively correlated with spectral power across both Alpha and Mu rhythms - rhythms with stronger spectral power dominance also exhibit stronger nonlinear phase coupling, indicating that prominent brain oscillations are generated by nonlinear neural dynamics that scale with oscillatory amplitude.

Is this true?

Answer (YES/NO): NO